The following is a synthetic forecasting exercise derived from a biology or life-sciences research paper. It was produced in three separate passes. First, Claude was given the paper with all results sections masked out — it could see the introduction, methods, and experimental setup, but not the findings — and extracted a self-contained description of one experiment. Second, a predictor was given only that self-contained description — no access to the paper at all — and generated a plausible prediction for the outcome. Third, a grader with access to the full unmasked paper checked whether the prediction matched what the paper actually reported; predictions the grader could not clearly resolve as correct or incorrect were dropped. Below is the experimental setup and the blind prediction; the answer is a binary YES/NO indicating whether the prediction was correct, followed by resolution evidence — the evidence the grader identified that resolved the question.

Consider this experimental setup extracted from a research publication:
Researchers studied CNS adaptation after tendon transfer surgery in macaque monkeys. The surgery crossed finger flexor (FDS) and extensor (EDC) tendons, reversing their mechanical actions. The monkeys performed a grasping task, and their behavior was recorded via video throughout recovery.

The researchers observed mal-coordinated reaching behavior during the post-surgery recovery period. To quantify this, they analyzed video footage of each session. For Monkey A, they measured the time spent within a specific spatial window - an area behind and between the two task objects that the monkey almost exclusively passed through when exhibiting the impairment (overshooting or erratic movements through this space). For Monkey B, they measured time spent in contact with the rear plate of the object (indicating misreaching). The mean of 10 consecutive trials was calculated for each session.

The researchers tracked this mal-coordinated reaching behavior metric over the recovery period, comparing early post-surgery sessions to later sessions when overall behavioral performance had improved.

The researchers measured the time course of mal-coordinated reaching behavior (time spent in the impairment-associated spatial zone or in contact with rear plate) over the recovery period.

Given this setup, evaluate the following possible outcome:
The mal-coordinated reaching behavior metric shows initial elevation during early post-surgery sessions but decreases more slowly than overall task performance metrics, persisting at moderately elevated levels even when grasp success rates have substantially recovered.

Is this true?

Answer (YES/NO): NO